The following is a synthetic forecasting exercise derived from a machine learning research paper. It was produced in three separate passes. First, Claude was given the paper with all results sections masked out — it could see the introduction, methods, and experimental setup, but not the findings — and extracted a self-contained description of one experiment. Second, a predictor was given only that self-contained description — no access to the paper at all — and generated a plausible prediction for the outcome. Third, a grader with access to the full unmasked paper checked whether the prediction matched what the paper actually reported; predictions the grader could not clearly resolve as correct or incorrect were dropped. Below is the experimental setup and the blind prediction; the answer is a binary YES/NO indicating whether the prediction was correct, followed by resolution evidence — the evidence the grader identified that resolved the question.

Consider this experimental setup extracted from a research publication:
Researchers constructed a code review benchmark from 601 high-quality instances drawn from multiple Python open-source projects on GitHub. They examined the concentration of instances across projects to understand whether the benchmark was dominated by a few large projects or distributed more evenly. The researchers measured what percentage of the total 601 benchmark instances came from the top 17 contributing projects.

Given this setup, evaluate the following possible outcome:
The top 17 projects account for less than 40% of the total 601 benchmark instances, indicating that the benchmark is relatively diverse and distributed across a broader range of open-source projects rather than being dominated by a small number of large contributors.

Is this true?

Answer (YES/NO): NO